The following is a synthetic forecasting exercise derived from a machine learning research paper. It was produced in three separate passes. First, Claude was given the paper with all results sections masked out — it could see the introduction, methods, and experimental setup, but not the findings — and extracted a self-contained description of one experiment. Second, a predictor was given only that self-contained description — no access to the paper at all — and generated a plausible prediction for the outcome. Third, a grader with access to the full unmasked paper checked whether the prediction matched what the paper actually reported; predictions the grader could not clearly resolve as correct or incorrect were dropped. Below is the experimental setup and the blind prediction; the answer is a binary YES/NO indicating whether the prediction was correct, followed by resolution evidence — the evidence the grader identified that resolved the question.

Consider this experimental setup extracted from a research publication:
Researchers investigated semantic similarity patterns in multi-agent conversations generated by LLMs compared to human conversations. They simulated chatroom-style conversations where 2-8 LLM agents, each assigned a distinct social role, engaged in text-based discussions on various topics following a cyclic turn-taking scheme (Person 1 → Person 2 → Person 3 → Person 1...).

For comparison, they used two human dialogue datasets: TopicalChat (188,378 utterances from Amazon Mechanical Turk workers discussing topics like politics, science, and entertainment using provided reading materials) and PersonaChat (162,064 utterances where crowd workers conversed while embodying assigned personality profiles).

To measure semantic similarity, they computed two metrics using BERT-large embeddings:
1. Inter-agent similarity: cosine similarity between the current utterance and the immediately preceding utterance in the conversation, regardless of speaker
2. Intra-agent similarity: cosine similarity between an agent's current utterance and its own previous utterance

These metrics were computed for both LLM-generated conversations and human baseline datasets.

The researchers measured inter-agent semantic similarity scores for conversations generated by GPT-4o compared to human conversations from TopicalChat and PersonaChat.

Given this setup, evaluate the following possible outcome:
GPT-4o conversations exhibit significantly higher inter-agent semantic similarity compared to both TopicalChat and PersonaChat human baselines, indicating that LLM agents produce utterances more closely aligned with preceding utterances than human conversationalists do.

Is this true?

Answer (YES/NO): YES